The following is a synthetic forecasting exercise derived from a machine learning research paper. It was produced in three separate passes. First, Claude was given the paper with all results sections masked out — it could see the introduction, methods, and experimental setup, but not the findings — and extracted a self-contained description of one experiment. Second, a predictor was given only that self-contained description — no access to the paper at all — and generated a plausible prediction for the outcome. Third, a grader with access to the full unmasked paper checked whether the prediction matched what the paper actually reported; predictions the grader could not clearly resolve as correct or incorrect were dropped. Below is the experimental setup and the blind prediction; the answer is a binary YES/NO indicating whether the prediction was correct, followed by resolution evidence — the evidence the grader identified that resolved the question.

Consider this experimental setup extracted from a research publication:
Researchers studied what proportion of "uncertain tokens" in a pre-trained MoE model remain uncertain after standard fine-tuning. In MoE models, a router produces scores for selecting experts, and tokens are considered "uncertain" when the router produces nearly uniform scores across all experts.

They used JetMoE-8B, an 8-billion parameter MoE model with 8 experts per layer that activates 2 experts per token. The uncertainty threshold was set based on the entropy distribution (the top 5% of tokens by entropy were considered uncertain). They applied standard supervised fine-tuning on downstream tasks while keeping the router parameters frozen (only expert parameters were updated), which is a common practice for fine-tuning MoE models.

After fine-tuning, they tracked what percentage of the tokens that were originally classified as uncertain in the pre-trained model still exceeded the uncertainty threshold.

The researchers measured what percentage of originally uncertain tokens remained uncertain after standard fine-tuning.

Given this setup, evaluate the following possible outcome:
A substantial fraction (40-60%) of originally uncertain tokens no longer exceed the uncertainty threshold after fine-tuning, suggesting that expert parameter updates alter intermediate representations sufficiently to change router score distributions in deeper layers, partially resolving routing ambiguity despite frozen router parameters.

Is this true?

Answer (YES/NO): NO